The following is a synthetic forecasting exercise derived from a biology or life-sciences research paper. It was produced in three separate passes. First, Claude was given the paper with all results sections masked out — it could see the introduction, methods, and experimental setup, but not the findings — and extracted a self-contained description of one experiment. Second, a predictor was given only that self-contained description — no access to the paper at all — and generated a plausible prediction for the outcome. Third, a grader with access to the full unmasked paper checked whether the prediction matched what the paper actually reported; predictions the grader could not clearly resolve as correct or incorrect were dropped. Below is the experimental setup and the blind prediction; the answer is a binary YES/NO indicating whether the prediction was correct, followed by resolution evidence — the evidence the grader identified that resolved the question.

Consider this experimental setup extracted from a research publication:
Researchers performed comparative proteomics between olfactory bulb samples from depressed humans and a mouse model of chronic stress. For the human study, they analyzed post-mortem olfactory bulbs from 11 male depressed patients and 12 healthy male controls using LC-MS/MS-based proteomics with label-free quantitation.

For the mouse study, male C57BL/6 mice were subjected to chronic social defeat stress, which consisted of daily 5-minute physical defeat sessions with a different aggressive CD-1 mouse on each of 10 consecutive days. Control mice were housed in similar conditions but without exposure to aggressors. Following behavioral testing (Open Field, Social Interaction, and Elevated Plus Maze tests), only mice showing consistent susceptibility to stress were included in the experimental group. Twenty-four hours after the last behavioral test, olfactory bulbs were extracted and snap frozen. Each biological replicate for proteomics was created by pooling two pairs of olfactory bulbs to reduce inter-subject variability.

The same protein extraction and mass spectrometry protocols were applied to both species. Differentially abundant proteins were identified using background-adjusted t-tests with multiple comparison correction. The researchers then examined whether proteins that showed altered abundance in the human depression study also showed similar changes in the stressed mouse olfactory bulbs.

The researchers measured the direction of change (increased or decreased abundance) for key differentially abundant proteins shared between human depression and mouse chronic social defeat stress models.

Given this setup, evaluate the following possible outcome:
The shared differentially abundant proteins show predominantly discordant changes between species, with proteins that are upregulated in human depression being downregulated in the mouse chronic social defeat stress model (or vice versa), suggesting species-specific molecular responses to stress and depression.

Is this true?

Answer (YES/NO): NO